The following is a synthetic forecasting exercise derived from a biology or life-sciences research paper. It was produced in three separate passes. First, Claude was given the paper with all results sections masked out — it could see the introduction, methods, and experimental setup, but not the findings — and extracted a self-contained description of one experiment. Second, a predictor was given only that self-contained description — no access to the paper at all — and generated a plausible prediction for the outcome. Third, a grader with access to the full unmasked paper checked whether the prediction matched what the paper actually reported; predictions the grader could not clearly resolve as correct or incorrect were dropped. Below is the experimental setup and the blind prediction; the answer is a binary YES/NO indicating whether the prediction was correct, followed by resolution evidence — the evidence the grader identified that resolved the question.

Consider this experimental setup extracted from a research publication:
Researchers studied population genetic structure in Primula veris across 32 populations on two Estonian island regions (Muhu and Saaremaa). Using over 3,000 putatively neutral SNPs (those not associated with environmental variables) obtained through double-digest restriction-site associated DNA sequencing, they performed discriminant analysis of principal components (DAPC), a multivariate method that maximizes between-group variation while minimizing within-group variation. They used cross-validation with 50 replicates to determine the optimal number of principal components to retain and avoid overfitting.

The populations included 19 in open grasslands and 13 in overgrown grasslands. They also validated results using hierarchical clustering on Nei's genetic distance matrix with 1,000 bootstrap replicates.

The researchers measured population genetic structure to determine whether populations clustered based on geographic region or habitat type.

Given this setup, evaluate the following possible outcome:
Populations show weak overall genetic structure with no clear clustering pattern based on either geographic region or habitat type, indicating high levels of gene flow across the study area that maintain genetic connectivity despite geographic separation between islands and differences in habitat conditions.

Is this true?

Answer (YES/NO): NO